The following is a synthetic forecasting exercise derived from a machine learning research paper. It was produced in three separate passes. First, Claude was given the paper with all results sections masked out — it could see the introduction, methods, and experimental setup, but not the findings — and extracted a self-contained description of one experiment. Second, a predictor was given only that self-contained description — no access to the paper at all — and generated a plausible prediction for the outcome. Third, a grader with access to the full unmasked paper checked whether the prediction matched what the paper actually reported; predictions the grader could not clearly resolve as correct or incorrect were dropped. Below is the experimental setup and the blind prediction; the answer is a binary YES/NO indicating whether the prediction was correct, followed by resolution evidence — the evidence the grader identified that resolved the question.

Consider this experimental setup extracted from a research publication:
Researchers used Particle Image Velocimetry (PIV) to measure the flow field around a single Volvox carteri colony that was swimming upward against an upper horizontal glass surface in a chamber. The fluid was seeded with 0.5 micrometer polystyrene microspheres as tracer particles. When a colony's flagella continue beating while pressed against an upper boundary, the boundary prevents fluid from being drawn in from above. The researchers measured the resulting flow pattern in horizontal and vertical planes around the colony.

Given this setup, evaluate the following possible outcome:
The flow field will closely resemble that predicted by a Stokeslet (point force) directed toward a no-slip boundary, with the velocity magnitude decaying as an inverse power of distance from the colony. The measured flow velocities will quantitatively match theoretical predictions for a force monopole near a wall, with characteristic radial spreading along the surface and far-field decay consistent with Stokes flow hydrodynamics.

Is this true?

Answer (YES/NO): NO